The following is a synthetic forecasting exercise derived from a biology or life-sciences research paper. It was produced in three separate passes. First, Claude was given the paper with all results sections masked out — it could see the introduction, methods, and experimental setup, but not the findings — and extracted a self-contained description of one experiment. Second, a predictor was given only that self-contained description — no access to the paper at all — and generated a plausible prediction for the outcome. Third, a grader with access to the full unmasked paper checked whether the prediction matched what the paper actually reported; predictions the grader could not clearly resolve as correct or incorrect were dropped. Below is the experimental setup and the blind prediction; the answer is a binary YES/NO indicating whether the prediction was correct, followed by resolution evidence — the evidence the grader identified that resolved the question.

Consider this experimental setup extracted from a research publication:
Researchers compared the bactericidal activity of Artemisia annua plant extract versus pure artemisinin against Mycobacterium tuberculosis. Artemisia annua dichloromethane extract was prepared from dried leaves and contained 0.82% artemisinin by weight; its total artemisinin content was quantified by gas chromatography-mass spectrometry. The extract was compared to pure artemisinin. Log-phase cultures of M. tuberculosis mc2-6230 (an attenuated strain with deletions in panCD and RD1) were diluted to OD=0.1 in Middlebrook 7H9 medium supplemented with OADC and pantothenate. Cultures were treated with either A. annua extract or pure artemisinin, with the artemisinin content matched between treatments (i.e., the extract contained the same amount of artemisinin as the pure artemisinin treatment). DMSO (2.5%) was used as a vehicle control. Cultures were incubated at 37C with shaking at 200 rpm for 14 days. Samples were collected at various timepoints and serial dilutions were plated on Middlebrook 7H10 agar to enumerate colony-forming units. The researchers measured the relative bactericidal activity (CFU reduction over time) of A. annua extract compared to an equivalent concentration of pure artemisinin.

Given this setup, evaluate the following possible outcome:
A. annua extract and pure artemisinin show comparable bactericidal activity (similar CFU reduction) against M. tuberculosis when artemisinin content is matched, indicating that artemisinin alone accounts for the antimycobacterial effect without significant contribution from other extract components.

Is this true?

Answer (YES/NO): NO